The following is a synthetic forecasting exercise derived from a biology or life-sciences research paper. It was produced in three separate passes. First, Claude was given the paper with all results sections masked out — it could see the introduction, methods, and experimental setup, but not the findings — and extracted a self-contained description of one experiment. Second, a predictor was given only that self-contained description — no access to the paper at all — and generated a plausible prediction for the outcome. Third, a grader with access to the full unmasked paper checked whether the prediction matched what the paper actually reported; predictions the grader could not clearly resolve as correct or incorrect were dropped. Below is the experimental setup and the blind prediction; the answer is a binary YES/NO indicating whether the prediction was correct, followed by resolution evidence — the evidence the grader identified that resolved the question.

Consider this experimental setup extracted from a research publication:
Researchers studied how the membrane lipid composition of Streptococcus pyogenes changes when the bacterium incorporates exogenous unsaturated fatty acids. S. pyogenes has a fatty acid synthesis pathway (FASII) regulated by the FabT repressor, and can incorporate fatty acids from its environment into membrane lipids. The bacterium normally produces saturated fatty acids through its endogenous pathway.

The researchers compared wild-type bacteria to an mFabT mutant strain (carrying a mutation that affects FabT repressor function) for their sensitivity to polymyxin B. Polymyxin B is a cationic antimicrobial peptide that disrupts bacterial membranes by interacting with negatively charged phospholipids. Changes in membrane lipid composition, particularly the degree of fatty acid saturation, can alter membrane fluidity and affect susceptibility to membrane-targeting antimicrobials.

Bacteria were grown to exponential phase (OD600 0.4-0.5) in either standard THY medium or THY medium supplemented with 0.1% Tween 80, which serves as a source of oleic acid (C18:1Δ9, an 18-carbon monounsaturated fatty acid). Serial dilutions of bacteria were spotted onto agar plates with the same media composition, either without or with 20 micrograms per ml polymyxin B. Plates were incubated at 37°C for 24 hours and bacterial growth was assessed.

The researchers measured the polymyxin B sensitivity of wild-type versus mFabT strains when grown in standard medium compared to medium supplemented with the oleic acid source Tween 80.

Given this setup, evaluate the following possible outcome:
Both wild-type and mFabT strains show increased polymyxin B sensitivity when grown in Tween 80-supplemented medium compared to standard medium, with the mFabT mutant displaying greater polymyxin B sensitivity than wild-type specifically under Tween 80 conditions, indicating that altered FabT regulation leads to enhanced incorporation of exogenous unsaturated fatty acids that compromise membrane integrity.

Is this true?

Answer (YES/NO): NO